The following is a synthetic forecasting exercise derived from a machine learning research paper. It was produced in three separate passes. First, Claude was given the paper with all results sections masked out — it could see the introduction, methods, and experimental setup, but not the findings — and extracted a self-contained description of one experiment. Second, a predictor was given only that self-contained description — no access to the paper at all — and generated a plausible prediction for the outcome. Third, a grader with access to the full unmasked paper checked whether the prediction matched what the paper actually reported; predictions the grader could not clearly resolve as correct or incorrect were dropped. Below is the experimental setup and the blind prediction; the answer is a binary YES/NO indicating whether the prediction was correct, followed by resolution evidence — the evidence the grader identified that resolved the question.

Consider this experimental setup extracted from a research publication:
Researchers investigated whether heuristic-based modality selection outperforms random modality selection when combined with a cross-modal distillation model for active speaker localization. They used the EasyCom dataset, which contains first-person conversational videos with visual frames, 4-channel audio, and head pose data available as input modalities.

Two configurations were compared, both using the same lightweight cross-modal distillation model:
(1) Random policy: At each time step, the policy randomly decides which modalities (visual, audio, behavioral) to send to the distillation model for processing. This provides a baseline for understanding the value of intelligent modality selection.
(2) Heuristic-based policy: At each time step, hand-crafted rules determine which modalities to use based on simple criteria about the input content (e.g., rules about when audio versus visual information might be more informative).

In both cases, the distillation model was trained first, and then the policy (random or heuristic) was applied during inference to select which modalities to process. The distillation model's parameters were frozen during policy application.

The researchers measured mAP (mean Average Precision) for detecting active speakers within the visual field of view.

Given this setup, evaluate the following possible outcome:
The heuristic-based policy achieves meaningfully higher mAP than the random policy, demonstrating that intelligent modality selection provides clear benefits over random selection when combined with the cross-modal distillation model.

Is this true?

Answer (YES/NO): NO